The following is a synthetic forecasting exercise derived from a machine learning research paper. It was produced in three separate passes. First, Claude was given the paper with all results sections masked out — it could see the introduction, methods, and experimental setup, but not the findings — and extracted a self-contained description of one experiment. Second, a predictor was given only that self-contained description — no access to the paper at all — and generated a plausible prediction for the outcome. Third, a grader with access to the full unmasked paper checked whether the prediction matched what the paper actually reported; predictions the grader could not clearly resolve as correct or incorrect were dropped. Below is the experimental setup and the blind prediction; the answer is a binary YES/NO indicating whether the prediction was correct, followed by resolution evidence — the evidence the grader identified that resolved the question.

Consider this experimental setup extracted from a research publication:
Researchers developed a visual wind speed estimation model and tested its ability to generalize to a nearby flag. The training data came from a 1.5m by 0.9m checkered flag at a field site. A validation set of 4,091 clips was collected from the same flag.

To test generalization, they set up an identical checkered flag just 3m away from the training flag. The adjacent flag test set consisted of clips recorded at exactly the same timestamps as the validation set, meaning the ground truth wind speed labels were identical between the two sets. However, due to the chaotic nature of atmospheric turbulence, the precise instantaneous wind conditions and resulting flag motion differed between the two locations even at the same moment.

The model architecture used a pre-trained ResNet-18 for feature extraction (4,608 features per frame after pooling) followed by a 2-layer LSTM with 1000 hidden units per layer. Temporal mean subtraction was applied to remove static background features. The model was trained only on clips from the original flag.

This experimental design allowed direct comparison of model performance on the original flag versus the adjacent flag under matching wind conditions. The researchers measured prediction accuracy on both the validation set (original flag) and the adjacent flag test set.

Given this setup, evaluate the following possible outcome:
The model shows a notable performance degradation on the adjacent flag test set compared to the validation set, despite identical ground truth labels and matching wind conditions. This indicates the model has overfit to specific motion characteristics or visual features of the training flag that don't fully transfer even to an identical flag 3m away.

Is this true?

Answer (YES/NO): YES